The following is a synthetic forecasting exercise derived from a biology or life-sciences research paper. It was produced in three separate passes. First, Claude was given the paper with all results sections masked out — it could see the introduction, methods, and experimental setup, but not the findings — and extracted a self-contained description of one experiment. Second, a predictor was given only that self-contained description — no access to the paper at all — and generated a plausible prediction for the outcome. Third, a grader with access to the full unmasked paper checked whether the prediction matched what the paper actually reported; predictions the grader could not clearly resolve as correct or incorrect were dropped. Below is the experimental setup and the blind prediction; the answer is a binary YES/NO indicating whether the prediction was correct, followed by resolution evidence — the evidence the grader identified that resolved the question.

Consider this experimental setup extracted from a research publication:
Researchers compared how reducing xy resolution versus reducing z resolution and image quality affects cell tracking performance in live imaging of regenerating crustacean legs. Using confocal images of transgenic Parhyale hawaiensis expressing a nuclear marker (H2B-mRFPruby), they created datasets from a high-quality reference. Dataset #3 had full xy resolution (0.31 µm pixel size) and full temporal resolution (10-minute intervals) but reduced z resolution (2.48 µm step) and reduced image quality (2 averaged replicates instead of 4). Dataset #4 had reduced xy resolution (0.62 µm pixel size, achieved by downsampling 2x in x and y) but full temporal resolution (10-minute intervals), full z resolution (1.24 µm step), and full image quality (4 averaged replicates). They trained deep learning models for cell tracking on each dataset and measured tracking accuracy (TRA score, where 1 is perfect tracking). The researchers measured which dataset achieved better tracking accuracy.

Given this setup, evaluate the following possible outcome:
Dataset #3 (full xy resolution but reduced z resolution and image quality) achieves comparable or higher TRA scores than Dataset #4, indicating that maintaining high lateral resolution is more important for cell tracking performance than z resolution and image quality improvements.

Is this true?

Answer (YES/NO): NO